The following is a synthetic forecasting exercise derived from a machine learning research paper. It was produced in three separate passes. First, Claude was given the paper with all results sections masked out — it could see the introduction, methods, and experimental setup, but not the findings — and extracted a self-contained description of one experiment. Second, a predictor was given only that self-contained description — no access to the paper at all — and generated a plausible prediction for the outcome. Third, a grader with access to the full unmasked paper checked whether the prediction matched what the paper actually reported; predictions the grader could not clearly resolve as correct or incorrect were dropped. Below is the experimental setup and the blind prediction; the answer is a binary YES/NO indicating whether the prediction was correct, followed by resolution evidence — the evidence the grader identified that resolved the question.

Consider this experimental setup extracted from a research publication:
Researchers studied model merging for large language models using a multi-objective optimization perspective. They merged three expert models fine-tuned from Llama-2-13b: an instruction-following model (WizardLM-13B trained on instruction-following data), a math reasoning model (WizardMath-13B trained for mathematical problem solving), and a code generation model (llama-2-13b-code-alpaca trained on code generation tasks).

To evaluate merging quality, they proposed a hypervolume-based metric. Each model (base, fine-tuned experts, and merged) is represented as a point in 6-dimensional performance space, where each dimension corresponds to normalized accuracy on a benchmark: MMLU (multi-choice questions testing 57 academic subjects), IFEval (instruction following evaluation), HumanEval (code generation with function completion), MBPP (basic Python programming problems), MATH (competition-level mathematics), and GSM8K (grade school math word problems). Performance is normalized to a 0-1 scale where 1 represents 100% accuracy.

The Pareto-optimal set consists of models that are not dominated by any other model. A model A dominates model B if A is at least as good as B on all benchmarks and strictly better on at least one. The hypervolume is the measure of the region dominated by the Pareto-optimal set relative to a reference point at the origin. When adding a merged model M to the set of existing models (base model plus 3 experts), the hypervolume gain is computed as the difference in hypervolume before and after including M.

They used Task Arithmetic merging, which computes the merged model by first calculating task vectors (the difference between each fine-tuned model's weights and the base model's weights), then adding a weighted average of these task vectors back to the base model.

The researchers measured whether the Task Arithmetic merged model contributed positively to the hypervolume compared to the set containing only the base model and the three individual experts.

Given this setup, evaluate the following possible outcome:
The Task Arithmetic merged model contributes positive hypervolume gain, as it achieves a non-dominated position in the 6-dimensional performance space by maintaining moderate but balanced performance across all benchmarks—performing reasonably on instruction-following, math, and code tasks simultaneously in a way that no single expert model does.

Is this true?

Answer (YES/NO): YES